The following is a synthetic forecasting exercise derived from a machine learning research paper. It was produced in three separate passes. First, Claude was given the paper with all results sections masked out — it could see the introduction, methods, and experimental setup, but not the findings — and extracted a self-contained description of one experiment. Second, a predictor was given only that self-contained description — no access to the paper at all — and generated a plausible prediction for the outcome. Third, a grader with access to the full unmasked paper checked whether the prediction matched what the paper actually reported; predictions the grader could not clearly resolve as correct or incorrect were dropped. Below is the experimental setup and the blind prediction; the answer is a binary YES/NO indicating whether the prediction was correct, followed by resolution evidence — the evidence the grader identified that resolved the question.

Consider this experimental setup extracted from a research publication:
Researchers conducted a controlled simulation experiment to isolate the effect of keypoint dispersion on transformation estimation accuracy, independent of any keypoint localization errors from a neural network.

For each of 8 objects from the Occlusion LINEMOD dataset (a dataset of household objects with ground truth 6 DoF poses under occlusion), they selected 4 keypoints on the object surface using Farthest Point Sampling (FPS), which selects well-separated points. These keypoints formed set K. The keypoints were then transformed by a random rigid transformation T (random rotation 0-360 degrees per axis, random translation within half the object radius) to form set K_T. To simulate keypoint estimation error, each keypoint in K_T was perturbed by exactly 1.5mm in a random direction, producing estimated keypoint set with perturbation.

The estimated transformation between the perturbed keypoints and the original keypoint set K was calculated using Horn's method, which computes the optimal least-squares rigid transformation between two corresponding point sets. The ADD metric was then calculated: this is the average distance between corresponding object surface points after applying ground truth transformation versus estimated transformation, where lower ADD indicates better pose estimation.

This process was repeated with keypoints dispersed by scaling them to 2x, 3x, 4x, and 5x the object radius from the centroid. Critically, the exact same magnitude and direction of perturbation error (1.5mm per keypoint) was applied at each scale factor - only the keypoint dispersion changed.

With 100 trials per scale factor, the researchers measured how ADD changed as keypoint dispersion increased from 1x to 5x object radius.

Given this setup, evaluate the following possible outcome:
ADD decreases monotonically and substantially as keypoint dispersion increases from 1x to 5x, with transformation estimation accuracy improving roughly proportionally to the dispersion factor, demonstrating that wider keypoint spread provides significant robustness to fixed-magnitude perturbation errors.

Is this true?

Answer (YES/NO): NO